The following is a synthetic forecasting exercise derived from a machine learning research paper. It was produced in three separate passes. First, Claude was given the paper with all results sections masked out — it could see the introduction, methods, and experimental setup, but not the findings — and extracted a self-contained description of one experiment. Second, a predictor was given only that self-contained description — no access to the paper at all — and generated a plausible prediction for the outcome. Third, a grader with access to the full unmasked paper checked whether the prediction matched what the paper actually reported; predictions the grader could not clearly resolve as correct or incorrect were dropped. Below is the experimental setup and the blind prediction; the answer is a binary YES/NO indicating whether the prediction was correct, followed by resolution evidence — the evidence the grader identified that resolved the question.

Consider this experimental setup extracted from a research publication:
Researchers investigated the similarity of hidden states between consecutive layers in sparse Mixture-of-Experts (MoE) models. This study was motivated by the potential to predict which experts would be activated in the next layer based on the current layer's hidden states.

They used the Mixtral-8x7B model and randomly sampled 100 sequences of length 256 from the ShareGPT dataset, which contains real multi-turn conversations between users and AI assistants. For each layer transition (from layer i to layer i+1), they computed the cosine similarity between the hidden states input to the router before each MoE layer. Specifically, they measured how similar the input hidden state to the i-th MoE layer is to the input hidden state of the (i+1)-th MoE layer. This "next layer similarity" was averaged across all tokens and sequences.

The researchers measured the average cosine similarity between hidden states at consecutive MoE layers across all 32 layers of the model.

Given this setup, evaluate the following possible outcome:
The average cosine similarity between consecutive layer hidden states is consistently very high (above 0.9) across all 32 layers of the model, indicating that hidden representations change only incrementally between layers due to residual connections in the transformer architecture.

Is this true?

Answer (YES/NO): NO